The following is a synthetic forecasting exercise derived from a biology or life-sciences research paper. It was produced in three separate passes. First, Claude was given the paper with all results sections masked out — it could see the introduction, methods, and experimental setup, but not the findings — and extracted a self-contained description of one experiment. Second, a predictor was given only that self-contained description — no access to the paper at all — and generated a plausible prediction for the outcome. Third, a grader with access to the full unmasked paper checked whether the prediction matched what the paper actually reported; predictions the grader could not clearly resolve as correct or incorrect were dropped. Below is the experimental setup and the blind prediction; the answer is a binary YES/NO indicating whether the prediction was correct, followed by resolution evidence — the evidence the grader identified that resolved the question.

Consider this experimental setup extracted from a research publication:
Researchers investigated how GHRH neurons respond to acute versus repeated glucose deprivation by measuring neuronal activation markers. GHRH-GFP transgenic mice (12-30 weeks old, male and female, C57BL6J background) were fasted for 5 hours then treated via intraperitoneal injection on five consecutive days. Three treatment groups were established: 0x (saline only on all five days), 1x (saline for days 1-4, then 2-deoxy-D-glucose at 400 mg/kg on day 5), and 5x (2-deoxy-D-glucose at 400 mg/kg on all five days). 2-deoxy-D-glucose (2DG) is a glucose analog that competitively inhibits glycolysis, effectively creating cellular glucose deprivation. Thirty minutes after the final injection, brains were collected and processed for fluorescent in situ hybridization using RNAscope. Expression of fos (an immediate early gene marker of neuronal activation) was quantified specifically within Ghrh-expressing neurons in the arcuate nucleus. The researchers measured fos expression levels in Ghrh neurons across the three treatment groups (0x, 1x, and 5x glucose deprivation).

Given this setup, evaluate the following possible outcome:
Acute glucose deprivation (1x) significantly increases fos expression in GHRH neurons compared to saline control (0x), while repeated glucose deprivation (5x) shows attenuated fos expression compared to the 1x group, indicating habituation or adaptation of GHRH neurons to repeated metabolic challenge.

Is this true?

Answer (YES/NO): YES